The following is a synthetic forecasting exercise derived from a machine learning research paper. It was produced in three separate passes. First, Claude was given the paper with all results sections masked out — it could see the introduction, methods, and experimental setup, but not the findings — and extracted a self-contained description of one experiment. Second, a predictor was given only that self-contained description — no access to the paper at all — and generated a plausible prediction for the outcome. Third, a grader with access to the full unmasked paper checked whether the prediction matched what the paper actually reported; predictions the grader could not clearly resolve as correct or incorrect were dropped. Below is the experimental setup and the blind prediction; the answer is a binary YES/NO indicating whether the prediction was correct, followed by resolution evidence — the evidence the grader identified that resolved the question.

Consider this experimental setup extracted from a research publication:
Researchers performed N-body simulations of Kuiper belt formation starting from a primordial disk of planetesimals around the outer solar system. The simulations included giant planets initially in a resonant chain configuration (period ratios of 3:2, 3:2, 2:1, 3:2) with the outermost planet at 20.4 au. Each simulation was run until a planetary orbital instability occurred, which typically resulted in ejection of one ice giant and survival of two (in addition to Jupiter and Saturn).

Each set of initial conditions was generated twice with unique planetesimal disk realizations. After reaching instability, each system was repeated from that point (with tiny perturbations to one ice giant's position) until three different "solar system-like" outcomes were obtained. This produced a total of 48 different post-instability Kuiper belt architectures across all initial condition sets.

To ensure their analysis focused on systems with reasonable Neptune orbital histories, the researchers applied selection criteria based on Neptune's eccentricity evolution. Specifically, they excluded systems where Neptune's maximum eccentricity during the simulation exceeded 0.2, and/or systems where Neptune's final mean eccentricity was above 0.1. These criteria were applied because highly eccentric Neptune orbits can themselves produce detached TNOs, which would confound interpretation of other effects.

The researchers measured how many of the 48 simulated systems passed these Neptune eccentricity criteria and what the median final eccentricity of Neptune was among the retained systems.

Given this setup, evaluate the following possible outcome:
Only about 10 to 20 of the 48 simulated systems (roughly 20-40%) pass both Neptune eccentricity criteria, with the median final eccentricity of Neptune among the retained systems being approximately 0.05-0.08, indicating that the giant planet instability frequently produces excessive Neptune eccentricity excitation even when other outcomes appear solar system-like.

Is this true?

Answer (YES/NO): NO